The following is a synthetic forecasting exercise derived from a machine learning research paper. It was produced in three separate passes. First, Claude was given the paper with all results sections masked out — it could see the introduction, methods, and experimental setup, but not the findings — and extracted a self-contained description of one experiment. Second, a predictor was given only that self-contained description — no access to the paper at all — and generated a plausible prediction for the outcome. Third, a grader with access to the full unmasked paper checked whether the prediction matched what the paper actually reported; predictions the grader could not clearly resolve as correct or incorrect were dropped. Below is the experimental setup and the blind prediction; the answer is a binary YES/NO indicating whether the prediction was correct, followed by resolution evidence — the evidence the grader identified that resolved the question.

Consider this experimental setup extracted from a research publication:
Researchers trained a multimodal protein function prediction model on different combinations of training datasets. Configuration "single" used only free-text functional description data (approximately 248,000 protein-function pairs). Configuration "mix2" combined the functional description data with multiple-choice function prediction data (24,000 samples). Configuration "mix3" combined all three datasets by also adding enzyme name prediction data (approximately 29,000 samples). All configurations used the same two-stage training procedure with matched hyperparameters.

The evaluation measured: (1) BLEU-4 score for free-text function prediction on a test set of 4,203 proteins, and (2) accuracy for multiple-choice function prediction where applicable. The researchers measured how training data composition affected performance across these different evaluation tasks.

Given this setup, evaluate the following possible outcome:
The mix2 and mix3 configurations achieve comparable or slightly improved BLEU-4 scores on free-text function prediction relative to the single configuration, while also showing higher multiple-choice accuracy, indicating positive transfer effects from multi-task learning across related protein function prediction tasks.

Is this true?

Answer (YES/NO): NO